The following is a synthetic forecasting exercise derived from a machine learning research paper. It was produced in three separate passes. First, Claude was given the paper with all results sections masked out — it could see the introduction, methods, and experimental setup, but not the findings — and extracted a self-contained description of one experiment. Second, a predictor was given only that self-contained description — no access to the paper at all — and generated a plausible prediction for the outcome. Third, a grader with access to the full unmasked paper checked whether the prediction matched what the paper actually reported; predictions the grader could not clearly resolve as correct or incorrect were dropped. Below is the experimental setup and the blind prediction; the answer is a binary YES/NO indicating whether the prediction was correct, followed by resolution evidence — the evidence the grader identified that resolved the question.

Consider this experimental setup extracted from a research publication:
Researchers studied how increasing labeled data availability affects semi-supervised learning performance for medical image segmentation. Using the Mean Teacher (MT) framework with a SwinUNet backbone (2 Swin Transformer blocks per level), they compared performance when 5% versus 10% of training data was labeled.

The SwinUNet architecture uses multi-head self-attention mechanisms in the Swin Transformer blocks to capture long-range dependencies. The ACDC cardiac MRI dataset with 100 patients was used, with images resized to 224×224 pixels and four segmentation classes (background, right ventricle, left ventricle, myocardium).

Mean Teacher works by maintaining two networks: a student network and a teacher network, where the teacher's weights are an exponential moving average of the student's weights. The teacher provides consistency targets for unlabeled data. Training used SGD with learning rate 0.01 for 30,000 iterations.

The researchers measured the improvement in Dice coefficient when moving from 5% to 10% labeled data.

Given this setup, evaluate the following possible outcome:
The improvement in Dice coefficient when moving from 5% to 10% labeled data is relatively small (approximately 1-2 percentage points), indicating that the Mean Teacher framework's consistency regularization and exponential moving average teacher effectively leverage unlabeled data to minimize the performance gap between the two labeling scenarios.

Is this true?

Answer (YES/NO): NO